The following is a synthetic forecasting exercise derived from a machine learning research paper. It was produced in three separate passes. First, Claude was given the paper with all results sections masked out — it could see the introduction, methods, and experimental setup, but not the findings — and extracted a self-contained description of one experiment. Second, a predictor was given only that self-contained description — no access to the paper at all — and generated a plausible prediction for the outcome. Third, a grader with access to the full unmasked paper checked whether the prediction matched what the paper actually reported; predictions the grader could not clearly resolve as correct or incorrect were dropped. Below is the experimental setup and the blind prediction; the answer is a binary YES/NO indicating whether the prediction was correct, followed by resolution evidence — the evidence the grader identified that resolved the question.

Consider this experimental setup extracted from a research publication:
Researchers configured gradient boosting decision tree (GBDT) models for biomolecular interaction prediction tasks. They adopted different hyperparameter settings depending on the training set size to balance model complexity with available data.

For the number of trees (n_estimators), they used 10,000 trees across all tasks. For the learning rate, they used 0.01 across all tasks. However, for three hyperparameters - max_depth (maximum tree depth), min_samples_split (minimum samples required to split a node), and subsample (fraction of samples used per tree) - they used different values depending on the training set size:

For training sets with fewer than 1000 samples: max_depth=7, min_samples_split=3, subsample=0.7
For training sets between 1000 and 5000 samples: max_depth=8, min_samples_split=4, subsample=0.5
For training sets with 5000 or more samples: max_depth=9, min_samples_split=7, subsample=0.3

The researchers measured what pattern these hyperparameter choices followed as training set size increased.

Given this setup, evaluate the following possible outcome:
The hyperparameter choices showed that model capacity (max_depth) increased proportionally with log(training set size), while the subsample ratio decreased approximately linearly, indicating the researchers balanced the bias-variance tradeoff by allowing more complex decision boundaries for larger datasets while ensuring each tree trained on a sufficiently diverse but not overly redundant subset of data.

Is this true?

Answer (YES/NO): NO